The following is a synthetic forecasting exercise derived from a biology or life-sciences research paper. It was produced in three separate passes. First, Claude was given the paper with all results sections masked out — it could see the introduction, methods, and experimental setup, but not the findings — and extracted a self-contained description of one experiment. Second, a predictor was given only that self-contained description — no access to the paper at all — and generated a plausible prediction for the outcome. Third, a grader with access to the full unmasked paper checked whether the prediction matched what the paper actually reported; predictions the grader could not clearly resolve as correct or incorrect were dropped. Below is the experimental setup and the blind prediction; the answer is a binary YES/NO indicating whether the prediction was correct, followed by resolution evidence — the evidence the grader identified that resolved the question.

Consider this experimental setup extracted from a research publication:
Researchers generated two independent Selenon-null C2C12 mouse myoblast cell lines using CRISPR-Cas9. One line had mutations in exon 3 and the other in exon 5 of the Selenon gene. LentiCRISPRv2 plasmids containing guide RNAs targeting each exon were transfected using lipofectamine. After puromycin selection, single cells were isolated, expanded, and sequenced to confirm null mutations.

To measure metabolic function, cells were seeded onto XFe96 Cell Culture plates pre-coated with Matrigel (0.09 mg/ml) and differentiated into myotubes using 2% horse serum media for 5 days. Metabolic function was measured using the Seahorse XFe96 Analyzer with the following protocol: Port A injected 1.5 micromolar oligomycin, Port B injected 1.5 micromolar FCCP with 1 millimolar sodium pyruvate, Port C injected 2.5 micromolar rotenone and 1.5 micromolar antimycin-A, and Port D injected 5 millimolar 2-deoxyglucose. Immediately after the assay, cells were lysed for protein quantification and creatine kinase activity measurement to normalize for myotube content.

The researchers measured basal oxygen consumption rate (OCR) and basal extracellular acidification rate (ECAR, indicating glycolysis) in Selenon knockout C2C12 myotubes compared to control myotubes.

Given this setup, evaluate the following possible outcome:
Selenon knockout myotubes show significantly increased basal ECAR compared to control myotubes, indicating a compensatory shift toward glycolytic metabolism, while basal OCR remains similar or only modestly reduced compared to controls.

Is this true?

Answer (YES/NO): NO